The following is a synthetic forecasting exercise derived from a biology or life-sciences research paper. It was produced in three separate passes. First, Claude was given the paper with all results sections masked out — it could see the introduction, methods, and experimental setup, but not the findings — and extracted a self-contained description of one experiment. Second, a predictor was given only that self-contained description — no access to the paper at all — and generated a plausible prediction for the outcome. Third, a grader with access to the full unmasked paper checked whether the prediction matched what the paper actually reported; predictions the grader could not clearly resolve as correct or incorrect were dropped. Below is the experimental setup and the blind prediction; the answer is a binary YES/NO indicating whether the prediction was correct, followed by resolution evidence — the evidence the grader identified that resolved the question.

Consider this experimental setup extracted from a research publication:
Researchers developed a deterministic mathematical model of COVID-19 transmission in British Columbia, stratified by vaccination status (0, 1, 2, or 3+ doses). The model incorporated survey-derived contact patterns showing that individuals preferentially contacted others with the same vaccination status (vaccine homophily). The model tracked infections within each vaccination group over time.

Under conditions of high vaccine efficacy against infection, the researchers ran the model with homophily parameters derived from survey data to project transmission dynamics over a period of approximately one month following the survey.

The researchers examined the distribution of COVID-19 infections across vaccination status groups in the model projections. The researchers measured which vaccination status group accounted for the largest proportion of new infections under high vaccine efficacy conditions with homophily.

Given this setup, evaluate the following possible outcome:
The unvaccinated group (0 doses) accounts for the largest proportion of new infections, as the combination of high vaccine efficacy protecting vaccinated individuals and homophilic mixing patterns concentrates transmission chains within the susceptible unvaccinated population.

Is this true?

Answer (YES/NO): YES